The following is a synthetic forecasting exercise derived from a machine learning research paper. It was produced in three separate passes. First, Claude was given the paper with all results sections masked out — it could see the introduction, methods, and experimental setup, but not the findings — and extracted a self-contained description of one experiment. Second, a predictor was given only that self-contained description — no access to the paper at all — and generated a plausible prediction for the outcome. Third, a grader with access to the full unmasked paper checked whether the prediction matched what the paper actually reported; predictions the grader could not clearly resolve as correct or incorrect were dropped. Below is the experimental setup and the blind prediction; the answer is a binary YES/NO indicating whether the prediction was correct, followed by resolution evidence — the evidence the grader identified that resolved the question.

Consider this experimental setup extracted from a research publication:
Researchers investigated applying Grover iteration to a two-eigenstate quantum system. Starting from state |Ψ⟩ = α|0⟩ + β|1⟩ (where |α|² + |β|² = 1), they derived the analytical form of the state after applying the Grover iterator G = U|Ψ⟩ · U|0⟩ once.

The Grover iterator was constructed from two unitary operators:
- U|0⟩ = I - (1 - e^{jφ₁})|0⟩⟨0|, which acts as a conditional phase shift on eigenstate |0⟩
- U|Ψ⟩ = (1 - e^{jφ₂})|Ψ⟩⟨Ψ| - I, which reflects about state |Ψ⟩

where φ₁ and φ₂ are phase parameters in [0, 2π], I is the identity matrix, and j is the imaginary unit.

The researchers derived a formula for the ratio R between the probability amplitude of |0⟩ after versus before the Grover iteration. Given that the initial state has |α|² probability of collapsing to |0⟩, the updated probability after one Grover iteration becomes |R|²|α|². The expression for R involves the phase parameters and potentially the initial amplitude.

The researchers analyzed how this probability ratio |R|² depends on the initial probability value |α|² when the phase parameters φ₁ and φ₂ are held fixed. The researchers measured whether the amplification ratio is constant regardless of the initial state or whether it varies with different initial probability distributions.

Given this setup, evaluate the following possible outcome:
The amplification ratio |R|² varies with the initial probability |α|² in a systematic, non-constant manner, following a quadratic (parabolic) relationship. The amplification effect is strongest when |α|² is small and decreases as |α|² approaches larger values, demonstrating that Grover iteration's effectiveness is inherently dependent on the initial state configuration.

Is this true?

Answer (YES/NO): NO